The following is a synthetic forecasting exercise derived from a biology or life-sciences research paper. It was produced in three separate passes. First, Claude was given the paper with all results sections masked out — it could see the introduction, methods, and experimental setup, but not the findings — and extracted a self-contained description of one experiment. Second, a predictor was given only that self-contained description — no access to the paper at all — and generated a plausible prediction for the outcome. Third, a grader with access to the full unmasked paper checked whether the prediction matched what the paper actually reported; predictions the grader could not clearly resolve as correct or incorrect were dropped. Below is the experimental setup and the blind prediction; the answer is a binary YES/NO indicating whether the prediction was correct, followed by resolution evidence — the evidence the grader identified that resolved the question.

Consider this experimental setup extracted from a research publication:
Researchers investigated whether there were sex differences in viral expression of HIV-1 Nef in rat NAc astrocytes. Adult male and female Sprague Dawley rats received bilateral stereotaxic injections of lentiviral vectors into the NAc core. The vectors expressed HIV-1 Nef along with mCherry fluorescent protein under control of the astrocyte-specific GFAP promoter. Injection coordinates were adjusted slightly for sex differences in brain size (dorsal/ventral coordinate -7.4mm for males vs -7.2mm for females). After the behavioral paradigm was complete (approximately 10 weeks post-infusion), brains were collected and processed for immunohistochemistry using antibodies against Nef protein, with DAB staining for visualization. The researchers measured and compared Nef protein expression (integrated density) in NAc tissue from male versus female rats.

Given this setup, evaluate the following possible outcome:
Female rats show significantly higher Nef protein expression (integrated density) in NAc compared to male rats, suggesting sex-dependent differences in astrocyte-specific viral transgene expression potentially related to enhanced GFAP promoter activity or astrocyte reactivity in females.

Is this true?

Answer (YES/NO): NO